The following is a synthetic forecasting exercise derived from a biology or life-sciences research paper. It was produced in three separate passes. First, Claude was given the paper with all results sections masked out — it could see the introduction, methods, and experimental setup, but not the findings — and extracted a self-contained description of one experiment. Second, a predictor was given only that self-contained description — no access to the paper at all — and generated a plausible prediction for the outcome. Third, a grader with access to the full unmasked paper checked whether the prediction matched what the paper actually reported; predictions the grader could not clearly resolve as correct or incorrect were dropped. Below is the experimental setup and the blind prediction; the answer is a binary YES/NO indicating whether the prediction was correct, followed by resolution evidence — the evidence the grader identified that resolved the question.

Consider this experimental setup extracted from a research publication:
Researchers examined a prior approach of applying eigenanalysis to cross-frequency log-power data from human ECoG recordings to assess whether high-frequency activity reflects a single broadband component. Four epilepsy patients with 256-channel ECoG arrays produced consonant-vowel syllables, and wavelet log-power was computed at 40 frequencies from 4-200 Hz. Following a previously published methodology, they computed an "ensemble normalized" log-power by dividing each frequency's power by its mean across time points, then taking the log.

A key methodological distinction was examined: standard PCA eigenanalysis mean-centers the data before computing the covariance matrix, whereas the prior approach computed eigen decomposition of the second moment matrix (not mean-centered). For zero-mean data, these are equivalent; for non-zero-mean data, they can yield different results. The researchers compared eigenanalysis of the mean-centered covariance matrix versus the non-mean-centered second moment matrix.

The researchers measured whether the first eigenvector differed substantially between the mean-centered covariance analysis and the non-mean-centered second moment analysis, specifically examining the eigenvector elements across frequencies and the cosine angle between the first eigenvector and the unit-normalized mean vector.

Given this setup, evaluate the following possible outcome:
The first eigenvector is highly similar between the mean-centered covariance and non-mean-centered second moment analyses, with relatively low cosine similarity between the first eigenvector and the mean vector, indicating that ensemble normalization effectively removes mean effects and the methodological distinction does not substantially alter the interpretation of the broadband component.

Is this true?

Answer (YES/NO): NO